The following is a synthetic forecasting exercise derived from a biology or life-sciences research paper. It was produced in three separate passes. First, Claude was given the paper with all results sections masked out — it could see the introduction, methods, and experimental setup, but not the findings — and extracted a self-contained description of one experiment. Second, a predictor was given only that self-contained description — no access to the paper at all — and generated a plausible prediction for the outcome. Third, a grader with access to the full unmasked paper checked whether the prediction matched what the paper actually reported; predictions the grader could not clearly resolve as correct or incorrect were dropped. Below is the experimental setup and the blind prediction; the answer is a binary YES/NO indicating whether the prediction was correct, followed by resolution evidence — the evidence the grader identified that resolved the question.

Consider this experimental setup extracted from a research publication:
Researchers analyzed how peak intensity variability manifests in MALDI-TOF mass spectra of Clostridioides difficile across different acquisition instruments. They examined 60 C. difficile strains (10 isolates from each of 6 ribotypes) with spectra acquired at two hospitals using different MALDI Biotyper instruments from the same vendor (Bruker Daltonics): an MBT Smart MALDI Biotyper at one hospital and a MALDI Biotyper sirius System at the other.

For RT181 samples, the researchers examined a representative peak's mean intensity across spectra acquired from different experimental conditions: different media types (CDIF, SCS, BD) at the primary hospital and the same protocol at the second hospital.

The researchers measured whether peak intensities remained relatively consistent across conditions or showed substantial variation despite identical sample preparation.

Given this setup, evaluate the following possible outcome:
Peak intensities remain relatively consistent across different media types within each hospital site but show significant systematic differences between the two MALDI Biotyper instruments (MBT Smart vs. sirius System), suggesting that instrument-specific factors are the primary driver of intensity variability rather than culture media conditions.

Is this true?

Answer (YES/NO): NO